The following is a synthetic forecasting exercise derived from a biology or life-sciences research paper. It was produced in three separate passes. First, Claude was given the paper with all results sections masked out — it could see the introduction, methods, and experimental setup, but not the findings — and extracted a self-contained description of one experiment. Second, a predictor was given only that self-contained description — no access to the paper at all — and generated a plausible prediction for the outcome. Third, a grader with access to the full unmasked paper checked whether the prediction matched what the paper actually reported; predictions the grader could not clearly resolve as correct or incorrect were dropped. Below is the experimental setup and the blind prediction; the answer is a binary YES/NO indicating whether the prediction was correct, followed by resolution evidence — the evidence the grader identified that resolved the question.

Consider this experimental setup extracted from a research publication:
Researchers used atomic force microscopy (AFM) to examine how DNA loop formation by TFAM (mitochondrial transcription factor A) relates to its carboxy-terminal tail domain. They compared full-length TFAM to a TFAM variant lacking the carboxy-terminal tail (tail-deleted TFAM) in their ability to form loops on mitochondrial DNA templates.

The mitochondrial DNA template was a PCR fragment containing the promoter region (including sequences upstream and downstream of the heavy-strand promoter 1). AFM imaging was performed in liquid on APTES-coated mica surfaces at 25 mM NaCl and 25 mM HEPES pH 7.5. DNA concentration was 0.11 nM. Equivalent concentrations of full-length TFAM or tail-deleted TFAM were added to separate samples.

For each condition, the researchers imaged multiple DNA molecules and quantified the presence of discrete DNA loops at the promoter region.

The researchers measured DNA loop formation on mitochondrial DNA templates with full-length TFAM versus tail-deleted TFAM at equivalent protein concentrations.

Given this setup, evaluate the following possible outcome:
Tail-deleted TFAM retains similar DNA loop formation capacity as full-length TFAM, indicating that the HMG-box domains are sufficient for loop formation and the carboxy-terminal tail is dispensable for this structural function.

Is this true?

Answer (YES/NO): NO